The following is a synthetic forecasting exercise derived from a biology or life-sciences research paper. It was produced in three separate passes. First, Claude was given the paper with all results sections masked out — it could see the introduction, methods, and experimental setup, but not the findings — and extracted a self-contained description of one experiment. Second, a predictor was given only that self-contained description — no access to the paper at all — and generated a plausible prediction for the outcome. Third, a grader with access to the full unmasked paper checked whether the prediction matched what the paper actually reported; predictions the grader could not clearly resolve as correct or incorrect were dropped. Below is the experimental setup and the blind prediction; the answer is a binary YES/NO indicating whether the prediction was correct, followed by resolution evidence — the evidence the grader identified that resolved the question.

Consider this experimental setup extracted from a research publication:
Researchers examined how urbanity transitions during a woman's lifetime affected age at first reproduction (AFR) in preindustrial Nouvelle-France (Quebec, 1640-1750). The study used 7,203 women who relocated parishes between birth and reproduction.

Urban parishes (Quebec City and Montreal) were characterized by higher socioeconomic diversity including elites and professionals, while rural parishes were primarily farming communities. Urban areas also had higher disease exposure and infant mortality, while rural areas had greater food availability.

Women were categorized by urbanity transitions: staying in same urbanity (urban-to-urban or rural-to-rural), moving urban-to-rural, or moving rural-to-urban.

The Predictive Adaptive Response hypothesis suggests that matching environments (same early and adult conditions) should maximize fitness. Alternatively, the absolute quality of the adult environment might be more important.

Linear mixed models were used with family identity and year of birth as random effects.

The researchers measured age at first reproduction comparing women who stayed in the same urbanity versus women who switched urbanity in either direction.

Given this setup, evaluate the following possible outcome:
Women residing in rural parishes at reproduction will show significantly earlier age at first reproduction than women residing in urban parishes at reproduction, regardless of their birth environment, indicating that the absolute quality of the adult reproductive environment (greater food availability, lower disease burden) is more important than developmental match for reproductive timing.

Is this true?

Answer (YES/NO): NO